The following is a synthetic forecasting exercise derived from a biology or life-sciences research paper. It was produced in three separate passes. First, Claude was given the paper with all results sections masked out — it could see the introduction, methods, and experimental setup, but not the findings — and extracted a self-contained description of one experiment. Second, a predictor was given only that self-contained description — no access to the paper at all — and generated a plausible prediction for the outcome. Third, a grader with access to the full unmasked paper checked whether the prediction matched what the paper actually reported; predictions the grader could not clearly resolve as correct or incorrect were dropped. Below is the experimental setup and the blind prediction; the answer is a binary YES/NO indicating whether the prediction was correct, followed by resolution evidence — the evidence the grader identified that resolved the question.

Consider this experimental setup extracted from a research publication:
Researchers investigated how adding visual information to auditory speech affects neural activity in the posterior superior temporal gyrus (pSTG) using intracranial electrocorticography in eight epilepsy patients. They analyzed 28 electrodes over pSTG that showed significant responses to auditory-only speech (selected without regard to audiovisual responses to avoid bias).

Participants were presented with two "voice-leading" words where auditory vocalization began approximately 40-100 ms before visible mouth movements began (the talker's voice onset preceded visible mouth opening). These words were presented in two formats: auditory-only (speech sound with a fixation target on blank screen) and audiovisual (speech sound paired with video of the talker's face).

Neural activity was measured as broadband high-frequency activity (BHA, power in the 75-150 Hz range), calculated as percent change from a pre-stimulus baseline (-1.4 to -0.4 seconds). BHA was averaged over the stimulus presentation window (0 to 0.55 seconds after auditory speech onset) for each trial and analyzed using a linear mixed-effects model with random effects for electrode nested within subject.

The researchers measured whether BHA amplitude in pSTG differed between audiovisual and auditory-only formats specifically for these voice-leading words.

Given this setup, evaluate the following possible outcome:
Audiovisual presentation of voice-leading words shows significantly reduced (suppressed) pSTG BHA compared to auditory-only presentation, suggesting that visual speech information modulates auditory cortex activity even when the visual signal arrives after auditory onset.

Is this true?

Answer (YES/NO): NO